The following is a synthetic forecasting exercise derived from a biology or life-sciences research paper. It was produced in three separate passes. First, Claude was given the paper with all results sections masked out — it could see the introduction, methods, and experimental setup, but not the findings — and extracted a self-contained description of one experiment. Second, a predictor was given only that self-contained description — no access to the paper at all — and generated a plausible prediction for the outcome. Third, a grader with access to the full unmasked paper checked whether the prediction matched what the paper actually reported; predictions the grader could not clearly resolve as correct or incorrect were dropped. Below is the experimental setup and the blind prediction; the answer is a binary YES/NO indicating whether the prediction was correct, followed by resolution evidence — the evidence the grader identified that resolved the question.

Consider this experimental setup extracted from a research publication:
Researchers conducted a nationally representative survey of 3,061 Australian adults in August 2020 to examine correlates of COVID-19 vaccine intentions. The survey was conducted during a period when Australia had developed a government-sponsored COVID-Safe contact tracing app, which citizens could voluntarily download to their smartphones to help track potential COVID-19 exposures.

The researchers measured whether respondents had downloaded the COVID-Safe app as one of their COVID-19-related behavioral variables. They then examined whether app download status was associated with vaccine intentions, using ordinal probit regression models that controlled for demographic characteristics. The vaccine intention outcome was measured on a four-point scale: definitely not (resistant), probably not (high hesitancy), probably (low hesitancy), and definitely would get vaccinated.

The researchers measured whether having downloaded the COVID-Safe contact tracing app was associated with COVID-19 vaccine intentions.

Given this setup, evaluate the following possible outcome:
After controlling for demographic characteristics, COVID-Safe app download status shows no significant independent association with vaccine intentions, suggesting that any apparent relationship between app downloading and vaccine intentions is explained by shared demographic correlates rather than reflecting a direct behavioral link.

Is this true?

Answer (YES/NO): NO